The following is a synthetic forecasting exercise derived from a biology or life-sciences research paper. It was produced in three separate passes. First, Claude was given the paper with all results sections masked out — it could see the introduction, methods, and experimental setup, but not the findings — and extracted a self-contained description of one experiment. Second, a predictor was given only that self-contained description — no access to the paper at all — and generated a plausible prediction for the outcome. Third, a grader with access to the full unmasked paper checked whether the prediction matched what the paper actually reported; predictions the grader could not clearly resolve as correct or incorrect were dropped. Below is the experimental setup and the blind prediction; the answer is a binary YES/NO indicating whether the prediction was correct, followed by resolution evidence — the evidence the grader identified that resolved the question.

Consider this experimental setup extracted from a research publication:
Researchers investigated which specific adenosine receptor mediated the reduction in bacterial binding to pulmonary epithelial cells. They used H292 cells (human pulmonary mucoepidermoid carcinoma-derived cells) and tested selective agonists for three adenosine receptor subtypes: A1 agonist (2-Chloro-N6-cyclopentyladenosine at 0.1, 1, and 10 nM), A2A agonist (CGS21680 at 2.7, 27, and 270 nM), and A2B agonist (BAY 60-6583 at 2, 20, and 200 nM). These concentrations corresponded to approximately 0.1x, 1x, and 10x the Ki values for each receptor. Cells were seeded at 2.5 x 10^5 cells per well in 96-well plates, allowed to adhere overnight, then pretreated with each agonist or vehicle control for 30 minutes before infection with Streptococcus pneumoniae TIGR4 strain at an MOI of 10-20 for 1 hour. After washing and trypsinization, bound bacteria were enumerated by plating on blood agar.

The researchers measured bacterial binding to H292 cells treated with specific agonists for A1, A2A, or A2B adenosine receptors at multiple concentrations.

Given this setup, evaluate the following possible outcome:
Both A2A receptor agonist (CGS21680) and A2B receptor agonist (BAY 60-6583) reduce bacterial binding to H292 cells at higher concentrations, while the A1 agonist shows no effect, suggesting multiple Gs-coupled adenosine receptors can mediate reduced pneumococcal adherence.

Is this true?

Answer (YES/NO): NO